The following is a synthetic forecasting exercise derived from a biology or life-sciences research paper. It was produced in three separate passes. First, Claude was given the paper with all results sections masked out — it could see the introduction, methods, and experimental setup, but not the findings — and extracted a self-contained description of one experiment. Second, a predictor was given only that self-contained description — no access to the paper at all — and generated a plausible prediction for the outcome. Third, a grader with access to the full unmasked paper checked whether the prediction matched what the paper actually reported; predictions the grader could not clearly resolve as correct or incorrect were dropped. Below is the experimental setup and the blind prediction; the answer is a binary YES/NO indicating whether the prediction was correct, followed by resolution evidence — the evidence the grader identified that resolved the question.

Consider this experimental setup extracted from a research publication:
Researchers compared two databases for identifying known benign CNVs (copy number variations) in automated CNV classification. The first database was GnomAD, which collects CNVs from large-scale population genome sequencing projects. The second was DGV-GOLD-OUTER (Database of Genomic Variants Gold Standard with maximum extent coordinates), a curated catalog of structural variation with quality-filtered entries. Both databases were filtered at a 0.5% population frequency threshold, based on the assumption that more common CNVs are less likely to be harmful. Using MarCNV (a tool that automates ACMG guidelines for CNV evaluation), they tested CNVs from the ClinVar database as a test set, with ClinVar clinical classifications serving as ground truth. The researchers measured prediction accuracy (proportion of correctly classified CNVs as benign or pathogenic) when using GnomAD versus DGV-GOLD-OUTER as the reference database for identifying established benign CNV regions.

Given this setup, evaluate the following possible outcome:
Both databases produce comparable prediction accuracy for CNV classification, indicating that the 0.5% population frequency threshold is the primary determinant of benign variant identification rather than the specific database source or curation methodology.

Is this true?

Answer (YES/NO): NO